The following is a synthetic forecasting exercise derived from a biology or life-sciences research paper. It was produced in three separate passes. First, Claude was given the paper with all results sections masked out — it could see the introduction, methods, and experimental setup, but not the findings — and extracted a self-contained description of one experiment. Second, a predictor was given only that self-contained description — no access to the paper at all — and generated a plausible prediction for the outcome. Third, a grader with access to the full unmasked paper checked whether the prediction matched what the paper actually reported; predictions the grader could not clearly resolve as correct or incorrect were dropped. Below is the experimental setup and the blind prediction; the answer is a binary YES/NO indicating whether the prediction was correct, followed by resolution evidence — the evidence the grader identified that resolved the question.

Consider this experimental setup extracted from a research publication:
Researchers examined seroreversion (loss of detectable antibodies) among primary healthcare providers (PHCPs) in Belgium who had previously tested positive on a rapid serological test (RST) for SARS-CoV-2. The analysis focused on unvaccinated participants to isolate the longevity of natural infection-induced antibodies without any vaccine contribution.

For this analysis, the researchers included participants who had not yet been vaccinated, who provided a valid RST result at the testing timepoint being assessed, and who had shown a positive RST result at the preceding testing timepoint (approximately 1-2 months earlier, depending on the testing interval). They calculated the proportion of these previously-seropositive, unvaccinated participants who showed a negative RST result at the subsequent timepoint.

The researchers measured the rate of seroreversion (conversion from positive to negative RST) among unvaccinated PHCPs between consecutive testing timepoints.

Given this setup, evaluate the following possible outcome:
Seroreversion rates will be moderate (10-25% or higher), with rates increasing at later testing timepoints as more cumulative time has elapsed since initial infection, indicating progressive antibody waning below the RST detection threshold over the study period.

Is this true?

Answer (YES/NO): NO